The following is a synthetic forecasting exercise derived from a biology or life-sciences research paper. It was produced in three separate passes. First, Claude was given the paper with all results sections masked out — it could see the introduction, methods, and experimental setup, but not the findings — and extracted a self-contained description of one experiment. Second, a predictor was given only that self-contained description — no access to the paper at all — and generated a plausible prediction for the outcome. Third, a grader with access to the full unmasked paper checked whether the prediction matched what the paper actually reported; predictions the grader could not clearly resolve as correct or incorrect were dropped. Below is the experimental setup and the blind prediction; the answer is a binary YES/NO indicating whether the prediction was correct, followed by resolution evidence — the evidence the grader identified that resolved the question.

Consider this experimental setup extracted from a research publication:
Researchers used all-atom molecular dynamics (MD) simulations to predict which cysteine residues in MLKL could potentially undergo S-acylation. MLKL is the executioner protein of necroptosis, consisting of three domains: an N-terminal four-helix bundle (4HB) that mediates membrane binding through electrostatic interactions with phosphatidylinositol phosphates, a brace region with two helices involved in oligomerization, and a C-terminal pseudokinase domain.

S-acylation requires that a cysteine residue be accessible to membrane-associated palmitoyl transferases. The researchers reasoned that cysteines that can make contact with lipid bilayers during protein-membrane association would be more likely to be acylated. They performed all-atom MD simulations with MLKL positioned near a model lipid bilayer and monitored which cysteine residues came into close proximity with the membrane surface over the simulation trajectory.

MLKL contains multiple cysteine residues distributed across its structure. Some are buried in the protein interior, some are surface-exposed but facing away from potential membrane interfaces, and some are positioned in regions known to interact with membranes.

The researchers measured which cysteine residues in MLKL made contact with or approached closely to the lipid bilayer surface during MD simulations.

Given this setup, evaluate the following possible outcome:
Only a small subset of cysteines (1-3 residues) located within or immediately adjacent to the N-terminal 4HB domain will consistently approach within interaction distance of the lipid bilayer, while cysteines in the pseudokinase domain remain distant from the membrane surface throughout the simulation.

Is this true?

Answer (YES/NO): NO